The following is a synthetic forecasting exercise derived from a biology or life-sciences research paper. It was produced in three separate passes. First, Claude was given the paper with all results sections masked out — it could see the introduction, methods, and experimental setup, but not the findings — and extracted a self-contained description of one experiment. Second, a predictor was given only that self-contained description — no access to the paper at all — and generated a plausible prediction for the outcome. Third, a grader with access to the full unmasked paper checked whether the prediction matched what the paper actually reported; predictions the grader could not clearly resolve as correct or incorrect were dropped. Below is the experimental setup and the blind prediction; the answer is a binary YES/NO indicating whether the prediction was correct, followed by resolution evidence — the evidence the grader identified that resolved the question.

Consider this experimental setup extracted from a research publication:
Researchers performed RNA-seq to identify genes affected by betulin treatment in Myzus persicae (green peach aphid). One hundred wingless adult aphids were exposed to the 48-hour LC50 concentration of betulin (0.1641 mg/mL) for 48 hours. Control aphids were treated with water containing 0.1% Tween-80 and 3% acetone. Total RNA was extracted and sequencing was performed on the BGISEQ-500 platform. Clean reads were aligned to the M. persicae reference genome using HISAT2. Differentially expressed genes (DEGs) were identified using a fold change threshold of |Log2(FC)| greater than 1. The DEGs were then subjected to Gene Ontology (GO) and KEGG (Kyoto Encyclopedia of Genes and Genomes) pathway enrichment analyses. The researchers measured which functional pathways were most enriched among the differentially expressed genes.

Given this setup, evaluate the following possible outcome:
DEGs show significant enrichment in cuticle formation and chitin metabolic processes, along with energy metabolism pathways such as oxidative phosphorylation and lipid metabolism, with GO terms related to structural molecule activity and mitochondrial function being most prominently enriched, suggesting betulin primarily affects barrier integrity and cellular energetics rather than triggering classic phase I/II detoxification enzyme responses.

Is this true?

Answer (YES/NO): NO